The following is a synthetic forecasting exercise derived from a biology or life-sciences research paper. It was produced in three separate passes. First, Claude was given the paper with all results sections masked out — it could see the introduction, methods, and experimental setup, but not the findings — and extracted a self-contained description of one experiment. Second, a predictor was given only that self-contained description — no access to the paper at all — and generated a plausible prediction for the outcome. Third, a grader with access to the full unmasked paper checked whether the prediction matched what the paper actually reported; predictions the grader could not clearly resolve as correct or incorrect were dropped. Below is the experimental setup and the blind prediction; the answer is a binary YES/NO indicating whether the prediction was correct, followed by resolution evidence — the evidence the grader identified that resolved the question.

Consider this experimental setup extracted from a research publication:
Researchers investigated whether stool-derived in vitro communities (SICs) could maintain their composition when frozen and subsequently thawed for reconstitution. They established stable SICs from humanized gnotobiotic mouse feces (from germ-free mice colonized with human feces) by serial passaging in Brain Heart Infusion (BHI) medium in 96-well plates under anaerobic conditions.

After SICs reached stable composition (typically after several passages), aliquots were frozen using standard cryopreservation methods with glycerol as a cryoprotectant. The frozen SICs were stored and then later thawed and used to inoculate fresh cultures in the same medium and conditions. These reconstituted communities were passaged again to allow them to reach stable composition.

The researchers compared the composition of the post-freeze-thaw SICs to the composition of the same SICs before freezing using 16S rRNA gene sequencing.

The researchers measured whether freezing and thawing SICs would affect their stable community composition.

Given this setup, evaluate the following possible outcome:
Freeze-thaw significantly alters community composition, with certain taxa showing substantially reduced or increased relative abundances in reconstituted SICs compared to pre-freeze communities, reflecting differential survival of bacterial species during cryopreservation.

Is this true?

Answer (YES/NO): NO